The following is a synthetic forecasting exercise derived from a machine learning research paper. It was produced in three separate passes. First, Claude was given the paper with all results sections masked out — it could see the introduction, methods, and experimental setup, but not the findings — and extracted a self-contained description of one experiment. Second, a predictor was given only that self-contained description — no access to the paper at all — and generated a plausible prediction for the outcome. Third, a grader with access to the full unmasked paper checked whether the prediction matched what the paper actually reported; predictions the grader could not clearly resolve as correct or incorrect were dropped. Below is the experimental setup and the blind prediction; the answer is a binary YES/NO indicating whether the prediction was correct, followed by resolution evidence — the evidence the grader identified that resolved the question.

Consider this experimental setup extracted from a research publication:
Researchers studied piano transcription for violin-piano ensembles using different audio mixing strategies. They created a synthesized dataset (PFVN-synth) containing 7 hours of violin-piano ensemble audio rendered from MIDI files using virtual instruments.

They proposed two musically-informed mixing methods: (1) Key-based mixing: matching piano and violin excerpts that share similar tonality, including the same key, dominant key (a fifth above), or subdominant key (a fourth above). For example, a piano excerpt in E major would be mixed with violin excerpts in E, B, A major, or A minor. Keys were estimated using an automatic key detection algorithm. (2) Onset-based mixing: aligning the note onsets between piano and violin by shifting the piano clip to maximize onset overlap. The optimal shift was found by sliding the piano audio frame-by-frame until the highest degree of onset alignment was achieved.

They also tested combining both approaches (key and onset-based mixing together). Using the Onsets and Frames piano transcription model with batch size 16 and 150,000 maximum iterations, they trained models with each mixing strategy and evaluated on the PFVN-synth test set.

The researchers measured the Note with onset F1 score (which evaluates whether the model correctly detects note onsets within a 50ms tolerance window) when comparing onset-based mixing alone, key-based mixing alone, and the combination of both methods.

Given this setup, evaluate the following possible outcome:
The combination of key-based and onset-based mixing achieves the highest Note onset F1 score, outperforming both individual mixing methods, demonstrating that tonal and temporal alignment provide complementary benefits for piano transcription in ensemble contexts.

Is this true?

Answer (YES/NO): NO